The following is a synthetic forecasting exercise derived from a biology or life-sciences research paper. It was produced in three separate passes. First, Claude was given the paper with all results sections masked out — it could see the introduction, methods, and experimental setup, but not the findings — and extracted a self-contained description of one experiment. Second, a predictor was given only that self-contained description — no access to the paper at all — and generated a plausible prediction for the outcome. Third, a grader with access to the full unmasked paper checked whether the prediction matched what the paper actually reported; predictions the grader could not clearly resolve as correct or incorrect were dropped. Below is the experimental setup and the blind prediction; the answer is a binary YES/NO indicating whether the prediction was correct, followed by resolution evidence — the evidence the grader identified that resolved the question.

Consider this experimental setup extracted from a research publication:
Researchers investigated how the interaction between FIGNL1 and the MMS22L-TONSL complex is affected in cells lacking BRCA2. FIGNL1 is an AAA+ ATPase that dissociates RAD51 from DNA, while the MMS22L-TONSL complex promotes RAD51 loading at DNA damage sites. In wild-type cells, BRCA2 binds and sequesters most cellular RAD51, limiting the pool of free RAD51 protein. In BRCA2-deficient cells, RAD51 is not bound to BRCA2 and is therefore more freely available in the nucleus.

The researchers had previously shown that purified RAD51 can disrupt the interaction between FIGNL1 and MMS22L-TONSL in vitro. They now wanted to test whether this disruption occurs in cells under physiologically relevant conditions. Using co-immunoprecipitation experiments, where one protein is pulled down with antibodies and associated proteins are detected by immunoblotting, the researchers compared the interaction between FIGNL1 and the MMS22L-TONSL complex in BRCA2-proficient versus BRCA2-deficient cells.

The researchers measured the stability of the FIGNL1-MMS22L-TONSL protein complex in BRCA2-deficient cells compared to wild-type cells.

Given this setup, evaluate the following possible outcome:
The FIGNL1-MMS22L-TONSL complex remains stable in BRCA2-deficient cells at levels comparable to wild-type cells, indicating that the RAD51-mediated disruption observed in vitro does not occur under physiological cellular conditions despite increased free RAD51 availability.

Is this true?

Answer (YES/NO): NO